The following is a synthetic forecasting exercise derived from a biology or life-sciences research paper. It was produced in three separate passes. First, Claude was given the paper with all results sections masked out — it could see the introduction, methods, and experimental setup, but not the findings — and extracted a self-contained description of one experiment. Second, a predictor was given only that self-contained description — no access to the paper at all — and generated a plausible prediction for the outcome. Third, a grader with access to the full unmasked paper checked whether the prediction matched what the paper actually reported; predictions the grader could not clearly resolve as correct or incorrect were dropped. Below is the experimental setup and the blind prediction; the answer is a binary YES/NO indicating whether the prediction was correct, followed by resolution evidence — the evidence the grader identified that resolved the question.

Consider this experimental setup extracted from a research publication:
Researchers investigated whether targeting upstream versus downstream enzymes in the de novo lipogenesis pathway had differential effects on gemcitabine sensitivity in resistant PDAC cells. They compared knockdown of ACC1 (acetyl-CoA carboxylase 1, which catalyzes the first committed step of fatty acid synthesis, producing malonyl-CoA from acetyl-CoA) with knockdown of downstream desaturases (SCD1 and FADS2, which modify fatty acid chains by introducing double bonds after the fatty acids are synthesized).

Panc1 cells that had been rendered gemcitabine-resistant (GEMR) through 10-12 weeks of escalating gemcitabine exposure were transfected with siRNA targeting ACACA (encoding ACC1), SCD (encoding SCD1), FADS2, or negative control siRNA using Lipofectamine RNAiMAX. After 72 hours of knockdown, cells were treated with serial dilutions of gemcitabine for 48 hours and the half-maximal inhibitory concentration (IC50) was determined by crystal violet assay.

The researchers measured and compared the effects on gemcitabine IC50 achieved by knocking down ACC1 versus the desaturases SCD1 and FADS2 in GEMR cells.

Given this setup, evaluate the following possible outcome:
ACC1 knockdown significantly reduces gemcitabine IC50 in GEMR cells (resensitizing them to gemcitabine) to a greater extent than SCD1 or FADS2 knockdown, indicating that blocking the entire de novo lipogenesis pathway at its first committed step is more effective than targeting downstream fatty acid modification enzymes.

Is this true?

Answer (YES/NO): NO